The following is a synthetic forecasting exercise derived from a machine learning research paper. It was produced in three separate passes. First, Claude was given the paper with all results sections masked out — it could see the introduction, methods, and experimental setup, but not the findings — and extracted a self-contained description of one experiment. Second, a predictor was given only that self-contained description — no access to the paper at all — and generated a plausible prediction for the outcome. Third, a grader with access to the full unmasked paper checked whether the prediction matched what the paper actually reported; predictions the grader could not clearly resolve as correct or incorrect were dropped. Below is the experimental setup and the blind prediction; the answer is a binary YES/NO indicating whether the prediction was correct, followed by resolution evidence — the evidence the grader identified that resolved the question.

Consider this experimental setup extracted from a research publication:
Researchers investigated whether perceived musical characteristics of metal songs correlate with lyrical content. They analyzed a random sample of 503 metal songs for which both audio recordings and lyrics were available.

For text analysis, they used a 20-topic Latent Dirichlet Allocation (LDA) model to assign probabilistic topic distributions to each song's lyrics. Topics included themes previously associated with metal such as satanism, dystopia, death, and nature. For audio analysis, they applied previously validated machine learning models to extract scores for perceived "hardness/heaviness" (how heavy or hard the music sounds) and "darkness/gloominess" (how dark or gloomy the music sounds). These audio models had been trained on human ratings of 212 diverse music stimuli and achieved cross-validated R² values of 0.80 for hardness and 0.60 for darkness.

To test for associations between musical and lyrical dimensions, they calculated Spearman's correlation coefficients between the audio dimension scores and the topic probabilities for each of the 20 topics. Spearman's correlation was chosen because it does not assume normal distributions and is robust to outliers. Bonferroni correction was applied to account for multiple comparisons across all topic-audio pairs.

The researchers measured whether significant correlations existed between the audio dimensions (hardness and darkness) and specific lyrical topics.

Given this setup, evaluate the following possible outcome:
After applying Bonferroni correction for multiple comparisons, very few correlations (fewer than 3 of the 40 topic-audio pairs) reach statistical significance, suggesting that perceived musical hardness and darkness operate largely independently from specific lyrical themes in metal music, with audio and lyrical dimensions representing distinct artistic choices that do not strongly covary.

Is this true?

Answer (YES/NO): NO